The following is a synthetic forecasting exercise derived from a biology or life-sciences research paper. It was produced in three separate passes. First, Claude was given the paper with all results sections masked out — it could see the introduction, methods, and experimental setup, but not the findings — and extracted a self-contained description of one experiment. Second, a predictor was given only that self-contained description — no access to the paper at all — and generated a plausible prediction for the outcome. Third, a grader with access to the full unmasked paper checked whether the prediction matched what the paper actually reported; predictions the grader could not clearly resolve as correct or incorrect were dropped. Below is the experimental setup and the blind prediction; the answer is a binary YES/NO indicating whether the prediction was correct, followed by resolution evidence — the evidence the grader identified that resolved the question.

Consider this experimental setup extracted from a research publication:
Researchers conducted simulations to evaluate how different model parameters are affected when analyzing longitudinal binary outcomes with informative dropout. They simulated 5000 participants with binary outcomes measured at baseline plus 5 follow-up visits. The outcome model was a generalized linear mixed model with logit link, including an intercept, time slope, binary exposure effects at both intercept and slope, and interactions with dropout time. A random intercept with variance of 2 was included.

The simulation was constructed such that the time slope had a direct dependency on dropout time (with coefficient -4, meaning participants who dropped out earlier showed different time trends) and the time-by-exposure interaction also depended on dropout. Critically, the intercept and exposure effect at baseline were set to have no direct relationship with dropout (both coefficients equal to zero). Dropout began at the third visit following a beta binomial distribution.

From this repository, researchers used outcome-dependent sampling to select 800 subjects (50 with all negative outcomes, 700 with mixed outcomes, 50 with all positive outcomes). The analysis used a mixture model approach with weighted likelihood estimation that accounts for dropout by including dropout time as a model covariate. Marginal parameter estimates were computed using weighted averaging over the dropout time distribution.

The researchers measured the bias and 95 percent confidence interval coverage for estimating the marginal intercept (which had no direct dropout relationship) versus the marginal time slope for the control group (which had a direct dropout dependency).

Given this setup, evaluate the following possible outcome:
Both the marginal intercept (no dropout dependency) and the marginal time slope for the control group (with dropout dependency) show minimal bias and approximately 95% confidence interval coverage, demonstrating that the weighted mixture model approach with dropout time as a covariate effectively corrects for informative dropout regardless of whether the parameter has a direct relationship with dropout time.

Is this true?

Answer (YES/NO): YES